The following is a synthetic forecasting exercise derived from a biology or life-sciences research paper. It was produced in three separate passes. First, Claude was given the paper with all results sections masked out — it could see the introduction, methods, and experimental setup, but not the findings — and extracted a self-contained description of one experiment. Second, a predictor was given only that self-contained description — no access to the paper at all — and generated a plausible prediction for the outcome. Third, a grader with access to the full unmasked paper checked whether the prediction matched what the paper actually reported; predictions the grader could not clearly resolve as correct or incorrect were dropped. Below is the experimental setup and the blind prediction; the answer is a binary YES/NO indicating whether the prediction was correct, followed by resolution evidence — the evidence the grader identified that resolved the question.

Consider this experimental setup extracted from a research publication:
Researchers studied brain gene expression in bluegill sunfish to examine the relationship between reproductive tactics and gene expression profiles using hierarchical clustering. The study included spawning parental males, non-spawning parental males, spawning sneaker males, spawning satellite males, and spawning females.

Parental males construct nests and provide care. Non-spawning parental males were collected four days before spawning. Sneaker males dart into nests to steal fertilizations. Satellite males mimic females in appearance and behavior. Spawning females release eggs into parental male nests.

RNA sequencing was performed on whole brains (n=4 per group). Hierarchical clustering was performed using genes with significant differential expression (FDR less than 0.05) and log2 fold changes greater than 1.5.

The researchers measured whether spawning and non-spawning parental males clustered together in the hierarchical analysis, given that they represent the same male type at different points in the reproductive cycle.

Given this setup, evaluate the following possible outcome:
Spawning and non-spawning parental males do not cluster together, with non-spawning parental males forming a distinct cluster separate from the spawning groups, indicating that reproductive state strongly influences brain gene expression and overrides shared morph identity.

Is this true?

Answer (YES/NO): NO